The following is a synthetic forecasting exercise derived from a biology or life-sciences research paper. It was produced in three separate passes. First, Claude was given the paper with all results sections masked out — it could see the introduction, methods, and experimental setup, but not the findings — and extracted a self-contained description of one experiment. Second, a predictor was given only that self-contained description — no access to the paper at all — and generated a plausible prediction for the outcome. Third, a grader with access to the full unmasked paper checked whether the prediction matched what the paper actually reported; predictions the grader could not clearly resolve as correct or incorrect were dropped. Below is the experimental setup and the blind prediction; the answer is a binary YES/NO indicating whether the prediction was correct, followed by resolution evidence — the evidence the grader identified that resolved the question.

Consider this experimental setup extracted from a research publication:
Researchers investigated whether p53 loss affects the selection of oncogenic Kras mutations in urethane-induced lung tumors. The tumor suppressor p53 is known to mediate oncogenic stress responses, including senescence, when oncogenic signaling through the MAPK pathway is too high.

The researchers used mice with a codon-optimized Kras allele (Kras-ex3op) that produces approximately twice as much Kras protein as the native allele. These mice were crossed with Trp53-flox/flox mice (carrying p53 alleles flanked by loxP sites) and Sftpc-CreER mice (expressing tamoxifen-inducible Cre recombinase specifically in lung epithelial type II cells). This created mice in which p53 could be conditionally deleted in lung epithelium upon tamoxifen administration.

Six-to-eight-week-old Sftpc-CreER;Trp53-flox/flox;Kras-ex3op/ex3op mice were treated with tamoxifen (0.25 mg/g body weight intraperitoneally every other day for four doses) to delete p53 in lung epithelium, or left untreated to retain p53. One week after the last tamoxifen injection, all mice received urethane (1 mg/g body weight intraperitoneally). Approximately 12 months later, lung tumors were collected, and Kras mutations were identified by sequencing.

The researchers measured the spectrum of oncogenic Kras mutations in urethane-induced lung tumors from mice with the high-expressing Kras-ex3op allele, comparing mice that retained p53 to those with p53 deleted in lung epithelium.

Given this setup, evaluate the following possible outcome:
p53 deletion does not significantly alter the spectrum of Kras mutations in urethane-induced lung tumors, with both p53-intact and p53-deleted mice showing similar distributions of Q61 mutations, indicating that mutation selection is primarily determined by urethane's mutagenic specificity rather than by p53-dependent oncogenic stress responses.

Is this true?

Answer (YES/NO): NO